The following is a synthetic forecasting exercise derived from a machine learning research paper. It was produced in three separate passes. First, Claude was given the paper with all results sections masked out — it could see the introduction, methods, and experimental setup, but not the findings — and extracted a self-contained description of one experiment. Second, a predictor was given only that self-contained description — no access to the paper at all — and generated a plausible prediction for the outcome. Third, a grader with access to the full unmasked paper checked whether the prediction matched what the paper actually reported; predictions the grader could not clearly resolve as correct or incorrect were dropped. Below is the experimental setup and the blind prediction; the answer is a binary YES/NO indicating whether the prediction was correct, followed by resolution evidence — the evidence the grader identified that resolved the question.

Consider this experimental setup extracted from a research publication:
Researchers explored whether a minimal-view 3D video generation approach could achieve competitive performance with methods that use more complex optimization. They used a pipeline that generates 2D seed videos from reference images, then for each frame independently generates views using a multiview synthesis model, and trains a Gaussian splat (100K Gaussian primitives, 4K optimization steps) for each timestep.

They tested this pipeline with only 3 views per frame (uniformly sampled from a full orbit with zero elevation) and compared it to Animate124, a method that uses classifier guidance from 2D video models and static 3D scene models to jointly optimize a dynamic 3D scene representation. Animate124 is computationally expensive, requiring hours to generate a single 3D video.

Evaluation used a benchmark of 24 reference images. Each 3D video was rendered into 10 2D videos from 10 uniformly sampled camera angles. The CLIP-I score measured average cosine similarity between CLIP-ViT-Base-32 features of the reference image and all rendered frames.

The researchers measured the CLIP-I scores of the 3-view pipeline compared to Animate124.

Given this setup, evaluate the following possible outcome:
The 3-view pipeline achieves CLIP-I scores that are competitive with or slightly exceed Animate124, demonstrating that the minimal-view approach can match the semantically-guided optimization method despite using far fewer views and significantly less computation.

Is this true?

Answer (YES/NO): YES